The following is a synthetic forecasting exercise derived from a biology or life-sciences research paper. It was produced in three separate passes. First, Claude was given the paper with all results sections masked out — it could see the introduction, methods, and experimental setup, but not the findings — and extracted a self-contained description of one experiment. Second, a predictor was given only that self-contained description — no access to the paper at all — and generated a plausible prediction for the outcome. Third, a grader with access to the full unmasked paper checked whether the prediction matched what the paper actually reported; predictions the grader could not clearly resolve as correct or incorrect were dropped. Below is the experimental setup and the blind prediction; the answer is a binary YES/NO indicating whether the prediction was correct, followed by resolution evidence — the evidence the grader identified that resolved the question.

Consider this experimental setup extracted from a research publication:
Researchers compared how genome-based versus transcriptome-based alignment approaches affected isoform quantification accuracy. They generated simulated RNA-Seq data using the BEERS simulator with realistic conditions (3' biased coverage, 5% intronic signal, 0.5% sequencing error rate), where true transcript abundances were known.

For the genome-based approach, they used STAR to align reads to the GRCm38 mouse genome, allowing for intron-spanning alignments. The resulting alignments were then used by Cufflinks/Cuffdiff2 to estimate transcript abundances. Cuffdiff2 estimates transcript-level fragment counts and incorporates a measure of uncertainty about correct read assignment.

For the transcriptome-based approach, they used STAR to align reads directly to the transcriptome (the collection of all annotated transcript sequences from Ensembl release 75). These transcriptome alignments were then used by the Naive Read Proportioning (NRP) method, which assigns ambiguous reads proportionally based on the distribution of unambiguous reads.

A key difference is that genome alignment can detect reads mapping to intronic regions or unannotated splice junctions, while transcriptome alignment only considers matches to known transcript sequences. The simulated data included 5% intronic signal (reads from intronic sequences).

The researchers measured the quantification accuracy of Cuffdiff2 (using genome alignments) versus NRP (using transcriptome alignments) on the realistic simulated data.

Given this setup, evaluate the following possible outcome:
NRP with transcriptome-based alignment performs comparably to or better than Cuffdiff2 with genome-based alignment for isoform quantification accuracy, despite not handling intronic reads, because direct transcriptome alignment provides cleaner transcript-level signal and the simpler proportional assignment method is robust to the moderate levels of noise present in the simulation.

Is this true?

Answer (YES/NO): YES